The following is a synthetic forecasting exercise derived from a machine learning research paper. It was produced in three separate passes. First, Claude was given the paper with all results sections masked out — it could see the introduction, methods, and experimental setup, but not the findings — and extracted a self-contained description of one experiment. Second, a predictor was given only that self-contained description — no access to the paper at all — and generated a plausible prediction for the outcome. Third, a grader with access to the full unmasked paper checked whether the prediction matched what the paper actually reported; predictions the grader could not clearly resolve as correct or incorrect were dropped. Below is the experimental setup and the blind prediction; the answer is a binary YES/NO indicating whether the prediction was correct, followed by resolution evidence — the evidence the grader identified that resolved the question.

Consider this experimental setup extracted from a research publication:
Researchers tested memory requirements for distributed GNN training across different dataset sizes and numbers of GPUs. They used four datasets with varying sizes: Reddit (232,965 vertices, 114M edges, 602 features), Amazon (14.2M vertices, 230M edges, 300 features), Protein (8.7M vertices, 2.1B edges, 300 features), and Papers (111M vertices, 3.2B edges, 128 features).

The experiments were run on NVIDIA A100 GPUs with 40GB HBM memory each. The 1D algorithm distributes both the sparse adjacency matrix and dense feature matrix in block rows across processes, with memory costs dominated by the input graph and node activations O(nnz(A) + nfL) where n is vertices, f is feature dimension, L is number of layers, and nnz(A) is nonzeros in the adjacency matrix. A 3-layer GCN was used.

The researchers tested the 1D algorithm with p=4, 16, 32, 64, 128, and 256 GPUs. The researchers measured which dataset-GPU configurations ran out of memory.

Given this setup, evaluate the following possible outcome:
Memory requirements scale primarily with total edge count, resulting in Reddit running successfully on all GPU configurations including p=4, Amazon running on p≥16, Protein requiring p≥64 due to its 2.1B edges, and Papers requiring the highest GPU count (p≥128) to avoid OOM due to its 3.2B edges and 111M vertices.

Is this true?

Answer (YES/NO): NO